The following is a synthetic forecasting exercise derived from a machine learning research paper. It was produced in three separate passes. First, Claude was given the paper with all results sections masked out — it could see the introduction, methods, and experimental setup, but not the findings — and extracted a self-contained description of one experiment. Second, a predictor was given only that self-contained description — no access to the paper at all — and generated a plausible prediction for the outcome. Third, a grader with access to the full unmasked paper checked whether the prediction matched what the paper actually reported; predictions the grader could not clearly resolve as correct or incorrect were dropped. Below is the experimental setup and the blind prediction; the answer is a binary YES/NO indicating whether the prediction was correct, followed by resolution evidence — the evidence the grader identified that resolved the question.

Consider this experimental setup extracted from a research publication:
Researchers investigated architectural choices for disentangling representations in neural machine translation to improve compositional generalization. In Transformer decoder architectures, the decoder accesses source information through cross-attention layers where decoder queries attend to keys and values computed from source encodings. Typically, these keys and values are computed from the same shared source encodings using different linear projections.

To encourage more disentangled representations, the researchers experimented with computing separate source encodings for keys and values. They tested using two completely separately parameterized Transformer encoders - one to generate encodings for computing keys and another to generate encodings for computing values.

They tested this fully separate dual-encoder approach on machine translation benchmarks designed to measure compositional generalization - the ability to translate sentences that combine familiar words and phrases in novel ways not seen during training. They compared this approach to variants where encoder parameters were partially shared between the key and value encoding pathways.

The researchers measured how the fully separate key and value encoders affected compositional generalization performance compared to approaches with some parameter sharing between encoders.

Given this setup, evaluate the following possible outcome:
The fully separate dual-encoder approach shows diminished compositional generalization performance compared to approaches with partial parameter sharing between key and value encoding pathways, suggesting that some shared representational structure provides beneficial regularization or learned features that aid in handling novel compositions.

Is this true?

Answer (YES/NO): YES